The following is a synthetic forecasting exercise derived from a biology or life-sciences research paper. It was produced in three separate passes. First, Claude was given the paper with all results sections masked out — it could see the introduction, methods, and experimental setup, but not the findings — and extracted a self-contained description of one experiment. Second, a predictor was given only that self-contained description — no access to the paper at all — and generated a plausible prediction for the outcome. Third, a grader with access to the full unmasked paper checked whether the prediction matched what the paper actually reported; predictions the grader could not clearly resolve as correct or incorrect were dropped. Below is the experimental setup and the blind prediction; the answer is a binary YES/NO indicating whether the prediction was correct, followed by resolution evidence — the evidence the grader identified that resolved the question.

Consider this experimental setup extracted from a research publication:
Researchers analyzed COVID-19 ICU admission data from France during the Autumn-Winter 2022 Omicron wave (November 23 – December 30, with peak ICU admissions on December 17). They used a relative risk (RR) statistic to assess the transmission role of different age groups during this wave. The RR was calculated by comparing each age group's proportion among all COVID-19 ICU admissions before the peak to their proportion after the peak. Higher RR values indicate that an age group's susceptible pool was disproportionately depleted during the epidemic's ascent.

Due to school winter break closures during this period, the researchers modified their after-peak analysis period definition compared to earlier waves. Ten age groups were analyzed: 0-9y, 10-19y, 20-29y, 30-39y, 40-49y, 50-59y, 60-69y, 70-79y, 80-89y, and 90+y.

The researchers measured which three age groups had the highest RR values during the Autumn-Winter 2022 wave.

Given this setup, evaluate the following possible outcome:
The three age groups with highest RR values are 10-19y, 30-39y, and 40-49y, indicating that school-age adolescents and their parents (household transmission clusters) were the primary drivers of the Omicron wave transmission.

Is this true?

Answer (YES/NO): NO